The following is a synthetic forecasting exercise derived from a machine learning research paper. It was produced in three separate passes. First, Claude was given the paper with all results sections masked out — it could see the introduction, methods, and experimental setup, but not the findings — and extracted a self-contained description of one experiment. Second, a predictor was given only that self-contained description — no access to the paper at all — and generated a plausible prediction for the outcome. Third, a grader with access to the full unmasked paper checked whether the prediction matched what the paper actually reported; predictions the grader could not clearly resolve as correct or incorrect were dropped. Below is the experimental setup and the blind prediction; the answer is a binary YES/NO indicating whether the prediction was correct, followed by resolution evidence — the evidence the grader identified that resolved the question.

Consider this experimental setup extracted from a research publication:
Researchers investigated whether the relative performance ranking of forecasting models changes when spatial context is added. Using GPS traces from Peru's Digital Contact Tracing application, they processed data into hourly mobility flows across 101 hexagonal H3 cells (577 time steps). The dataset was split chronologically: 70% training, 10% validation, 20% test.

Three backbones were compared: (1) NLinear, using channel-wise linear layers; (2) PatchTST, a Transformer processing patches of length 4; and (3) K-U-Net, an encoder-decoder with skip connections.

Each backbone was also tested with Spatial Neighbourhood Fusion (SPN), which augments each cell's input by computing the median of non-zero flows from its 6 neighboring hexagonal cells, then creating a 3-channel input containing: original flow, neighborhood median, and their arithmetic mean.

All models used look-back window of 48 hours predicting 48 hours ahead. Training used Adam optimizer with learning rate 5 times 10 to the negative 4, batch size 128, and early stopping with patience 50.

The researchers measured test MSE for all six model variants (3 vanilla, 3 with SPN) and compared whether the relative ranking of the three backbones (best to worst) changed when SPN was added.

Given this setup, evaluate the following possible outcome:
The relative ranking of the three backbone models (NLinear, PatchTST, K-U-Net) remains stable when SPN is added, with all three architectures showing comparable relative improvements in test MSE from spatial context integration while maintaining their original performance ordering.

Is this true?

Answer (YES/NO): YES